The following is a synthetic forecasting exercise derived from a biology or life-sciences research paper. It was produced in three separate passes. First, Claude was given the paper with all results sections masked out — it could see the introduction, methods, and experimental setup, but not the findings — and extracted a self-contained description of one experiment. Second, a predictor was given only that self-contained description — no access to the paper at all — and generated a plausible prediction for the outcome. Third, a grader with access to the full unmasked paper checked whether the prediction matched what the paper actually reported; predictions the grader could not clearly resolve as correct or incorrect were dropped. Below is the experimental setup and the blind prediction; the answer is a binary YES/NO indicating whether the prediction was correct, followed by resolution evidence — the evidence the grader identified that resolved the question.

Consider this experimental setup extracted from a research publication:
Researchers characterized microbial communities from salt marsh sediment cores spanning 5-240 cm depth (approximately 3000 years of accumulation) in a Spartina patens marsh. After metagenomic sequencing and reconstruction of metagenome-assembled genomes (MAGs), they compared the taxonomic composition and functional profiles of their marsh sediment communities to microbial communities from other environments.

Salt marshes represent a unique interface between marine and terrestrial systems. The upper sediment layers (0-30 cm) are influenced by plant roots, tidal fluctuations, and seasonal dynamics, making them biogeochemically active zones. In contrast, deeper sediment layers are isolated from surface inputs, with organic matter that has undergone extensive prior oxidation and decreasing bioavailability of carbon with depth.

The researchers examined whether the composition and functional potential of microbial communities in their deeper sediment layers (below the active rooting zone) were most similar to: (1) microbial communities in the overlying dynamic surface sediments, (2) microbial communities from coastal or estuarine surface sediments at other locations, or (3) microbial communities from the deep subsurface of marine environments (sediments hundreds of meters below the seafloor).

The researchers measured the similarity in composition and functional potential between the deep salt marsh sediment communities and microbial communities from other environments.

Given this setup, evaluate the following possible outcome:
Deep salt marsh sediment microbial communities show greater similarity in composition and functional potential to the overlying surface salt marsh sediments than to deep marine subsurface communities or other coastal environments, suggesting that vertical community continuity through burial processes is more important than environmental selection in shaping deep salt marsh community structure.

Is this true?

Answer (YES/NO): NO